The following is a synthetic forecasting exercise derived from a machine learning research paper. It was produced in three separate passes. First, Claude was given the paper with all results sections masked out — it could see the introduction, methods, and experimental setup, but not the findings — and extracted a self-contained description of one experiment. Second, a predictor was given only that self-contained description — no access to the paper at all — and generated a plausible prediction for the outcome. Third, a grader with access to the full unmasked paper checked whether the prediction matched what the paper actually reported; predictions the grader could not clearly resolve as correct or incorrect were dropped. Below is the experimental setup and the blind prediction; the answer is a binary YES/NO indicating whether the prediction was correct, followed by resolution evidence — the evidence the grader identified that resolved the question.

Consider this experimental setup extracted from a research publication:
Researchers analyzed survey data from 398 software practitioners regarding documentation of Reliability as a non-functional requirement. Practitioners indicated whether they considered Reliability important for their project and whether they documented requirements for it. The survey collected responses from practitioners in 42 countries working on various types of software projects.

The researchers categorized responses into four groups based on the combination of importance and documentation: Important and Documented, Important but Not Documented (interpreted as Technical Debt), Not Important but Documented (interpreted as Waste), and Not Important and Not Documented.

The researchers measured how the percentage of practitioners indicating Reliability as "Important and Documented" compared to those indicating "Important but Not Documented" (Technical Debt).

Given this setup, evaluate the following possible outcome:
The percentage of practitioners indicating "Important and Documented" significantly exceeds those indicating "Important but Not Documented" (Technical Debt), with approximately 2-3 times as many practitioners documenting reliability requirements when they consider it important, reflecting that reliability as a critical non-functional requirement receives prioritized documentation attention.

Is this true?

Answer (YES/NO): NO